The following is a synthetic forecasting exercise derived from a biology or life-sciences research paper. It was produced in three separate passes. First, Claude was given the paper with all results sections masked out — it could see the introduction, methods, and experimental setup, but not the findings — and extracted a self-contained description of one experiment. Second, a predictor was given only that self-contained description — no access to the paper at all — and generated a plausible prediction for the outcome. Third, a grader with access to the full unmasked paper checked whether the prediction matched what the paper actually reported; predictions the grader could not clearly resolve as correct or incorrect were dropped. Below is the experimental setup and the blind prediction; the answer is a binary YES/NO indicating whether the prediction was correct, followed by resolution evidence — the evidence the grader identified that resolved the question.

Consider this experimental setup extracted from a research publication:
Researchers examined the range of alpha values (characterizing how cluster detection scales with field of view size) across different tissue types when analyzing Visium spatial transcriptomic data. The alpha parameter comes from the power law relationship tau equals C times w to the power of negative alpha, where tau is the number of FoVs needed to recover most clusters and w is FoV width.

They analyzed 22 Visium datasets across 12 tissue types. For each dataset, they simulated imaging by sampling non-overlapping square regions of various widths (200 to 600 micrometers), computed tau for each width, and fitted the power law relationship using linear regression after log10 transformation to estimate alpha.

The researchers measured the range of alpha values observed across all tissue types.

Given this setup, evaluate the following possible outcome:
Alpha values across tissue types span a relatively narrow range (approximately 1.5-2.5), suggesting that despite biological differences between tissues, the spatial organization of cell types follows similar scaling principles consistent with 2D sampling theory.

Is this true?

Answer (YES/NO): NO